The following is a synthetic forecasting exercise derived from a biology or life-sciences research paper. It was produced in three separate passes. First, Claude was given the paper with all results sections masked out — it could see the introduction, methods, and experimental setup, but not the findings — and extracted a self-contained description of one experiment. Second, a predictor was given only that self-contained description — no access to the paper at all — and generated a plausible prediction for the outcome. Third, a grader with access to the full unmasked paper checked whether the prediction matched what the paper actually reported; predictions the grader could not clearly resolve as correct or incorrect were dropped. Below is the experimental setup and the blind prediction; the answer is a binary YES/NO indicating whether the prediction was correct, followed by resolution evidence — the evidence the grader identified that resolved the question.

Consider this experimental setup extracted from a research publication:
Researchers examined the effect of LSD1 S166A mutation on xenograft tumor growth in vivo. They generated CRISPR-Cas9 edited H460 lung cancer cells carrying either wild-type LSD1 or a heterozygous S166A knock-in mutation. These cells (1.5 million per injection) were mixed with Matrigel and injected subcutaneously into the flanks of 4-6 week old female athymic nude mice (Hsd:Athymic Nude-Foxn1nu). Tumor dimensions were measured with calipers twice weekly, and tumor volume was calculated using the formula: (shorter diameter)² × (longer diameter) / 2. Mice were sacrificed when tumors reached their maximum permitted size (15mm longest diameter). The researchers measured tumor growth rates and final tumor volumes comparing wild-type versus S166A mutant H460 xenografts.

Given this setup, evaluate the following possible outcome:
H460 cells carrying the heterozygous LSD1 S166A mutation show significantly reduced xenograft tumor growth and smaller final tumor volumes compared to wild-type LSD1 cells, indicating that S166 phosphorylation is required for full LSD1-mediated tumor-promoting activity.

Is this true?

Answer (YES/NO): NO